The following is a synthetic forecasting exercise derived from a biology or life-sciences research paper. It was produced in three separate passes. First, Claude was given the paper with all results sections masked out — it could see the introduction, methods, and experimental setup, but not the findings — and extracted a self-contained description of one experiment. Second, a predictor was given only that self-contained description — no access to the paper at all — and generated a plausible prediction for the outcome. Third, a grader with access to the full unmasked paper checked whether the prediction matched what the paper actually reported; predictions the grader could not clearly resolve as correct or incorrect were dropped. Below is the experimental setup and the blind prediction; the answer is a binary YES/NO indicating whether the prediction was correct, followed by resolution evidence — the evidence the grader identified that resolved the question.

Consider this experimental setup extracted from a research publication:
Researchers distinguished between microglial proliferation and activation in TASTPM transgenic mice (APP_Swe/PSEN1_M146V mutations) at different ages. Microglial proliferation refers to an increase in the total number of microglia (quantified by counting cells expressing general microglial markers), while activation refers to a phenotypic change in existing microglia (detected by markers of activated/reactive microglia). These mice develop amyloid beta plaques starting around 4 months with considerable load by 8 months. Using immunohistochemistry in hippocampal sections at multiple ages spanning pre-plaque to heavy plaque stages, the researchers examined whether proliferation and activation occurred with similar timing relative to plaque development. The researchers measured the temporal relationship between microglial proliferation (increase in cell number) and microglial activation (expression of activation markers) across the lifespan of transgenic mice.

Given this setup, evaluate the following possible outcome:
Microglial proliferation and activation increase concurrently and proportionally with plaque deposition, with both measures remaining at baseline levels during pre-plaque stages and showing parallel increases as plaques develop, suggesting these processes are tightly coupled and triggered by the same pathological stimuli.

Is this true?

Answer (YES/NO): NO